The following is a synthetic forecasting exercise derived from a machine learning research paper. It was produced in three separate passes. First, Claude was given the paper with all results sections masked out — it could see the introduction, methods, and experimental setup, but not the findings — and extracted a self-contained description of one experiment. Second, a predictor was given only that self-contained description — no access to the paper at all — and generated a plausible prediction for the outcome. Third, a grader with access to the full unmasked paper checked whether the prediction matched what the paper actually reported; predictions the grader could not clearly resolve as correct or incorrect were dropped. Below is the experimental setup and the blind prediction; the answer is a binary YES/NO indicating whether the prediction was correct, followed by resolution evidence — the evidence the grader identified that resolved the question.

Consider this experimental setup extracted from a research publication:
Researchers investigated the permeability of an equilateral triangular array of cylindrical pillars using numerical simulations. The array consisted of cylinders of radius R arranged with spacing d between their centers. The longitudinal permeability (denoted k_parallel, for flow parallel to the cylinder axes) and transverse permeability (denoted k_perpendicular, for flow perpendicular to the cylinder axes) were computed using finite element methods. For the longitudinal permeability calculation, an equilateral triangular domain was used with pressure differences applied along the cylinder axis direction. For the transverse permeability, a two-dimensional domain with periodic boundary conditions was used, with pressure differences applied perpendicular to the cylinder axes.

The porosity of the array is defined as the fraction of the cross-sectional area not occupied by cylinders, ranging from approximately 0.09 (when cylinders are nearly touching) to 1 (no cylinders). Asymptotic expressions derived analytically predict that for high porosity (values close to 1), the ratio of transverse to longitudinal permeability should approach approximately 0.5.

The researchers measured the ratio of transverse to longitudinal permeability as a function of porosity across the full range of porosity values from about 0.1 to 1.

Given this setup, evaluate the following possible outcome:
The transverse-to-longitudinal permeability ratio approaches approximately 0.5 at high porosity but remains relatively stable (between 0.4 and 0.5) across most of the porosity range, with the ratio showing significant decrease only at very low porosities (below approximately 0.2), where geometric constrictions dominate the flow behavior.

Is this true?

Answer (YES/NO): NO